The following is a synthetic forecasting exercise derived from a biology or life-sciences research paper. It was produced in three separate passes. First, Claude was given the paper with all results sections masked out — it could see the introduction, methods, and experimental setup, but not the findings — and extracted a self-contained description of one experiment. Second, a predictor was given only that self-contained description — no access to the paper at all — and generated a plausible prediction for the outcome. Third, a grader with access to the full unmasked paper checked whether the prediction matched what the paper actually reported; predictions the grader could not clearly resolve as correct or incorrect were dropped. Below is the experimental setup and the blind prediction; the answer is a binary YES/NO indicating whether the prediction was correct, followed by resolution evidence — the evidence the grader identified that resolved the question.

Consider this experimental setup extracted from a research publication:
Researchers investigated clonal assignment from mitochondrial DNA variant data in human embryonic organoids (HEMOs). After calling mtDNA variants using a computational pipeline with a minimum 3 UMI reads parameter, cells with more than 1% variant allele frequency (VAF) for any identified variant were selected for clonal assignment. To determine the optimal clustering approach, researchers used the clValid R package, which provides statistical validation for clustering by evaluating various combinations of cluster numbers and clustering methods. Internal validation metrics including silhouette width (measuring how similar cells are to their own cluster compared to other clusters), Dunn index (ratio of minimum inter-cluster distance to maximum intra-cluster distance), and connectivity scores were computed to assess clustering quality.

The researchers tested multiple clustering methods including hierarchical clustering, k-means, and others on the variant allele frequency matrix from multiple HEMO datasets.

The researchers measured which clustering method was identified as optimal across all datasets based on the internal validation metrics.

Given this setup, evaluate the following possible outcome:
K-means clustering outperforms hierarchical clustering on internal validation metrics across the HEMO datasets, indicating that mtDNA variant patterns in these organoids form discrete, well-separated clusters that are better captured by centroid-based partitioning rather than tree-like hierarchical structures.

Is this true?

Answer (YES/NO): NO